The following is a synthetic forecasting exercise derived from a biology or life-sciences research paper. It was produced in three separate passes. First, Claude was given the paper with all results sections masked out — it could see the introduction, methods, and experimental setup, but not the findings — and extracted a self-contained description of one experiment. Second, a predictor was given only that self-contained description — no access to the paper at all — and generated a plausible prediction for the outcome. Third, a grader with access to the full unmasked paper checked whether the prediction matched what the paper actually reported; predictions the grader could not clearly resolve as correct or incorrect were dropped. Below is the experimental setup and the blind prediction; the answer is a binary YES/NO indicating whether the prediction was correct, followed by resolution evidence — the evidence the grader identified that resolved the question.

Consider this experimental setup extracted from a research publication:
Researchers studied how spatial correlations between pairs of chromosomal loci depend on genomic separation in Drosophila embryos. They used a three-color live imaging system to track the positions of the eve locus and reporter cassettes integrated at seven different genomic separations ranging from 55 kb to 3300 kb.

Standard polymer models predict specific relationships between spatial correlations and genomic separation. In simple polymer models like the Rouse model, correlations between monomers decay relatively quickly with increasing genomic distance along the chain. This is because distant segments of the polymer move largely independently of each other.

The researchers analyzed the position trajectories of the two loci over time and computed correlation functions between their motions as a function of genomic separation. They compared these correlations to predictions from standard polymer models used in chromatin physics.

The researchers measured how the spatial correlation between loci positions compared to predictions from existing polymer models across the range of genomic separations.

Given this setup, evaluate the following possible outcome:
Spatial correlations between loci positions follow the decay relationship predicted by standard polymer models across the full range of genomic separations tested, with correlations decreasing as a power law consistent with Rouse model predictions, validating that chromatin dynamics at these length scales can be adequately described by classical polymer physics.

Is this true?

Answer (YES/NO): NO